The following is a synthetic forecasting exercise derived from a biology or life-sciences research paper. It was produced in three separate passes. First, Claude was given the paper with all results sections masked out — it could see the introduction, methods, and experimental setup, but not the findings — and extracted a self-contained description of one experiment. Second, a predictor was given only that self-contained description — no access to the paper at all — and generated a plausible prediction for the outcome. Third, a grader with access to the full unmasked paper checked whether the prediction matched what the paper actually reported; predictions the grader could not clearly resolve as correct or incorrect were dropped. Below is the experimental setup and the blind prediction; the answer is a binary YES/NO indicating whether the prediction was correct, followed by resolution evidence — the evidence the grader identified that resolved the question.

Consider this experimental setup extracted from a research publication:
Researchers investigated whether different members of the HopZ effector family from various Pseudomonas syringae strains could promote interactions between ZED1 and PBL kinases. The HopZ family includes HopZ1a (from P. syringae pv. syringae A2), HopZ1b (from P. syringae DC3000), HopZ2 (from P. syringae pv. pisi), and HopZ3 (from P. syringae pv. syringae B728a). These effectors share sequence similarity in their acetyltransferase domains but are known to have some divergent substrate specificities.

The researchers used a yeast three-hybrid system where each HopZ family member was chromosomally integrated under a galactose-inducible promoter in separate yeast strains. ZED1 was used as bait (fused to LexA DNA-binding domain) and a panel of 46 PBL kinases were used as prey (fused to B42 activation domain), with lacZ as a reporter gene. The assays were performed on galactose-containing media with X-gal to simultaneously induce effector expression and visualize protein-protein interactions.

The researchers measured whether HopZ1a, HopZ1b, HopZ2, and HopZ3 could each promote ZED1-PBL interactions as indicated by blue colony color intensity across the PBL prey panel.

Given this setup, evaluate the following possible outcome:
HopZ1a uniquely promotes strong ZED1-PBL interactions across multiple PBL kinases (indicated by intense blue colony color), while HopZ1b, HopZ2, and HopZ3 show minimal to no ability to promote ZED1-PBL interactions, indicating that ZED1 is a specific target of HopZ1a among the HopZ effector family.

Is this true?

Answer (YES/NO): NO